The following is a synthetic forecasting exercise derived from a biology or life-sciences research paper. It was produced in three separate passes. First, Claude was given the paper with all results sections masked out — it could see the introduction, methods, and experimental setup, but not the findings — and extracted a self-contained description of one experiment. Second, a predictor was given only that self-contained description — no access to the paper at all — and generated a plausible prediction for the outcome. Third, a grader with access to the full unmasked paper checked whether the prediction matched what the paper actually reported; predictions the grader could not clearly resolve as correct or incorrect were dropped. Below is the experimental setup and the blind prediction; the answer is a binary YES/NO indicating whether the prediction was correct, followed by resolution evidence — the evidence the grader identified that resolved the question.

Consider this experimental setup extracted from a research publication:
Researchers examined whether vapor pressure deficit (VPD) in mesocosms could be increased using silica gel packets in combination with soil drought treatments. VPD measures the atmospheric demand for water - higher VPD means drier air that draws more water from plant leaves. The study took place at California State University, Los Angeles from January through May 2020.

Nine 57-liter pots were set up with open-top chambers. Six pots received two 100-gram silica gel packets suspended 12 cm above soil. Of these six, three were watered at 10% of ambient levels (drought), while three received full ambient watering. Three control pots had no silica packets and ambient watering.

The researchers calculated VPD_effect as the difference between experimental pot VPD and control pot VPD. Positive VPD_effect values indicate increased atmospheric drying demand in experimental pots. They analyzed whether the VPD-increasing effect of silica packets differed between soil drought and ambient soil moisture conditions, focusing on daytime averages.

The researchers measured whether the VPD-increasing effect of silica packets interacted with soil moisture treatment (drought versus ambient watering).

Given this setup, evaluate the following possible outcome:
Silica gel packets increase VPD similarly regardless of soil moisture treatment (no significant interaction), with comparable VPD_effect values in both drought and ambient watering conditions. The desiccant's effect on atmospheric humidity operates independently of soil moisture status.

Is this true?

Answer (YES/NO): NO